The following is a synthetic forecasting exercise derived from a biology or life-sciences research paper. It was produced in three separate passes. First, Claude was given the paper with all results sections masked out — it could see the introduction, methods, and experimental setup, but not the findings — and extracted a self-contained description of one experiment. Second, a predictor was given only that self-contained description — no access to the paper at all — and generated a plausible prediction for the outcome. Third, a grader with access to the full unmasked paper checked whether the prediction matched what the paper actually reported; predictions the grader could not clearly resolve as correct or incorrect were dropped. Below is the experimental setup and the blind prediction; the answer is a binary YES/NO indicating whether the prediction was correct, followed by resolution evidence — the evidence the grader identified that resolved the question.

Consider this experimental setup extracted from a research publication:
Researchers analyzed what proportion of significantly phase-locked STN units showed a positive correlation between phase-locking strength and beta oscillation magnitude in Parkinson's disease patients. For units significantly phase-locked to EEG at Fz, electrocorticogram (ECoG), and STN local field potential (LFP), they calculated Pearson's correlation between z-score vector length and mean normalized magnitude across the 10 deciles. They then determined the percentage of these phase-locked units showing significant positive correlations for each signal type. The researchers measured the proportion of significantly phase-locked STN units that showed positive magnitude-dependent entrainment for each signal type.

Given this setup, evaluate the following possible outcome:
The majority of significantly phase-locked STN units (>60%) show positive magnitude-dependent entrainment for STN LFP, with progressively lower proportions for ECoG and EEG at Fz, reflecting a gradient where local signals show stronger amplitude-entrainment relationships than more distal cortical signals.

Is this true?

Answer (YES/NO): NO